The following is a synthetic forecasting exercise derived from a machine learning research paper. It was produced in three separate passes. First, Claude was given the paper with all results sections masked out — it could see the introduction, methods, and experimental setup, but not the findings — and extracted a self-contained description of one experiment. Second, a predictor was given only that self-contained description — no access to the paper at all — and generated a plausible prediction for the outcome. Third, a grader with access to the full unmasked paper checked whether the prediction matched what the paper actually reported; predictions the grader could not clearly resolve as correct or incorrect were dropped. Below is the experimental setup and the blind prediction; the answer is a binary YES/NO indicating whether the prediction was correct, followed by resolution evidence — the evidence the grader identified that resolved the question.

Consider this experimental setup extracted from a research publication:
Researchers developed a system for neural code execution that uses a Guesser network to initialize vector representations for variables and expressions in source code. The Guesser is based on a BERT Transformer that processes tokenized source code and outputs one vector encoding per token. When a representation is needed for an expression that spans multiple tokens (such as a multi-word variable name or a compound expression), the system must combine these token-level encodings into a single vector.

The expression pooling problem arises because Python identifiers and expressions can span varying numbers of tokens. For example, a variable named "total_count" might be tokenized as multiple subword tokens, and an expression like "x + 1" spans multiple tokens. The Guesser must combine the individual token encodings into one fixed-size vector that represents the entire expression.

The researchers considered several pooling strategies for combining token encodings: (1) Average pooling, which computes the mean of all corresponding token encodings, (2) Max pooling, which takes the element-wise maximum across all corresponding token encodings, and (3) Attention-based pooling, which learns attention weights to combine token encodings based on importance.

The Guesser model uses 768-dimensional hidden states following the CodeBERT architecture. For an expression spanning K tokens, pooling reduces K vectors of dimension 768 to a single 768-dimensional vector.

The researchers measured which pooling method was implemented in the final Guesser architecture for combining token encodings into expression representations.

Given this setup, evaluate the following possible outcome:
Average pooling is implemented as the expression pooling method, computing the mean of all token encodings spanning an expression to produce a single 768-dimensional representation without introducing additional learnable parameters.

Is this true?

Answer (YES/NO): NO